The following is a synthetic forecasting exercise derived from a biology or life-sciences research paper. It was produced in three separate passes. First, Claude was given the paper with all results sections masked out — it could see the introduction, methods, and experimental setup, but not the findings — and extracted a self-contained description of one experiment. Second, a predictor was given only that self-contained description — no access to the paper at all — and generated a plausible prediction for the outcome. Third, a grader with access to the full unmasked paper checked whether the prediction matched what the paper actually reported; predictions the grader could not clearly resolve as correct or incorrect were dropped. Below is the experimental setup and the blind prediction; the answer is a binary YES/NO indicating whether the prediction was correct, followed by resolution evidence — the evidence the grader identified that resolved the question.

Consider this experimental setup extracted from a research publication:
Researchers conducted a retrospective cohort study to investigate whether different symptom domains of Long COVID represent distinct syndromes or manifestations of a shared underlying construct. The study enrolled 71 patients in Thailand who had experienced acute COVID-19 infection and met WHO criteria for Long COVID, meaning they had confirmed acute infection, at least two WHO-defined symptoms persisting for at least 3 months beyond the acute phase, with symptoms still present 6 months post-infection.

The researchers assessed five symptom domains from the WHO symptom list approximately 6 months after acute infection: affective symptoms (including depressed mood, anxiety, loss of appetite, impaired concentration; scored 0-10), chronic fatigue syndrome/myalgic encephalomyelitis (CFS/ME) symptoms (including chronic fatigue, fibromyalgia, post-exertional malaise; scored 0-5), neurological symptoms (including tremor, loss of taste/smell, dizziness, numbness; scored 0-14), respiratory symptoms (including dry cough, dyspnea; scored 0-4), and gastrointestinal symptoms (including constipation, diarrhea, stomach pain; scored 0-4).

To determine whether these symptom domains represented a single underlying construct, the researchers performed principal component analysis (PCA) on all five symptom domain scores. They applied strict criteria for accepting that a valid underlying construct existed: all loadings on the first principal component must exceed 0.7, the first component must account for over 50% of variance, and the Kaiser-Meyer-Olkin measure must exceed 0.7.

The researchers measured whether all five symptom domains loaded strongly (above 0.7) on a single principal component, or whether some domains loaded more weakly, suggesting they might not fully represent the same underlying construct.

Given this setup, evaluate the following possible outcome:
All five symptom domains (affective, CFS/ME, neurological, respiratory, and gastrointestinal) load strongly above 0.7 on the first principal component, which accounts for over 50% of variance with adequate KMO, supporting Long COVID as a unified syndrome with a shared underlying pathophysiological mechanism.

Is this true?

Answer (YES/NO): NO